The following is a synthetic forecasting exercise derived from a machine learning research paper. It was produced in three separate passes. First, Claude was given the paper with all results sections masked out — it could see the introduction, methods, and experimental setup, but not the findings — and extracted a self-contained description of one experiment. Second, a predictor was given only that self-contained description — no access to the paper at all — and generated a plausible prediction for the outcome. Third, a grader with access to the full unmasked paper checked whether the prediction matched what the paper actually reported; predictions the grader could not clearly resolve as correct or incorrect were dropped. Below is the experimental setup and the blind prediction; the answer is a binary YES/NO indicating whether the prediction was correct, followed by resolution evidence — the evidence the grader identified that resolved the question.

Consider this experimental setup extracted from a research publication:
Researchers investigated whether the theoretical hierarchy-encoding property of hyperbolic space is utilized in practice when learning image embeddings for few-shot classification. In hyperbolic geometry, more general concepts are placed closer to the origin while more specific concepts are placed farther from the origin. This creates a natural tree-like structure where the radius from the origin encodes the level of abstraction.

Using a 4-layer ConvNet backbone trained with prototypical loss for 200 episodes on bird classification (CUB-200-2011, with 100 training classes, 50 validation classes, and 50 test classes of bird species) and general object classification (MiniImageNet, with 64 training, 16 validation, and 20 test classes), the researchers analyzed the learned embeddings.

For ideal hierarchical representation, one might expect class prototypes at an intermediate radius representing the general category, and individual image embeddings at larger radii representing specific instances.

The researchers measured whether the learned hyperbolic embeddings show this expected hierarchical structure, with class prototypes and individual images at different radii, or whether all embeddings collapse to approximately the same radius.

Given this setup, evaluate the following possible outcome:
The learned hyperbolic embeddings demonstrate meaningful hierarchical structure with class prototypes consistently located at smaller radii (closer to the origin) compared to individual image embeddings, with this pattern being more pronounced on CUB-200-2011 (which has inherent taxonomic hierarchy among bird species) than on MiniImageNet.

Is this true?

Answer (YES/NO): NO